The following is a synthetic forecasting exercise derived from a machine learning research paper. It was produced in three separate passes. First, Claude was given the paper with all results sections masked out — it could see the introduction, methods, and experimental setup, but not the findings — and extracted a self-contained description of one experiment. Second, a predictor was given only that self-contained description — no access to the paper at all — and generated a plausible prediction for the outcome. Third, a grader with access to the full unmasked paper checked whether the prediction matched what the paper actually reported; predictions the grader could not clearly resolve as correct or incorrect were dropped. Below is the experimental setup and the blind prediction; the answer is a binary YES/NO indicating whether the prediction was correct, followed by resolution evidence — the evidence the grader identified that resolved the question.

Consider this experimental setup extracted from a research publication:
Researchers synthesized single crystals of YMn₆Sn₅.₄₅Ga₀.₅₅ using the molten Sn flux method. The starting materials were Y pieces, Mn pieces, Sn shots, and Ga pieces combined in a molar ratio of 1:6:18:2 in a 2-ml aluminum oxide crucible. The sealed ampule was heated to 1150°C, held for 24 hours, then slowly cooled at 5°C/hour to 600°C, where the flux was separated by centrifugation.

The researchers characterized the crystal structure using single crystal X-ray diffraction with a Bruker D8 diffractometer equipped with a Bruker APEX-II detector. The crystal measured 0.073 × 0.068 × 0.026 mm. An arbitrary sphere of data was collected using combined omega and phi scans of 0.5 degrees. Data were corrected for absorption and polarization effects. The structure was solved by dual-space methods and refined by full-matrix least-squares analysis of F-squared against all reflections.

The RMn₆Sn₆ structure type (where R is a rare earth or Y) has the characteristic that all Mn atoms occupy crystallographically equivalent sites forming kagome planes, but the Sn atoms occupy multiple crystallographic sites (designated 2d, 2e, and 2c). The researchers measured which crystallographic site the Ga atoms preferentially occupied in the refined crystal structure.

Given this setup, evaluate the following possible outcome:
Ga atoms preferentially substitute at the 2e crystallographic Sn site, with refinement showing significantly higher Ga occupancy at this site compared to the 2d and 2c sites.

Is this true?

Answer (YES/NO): NO